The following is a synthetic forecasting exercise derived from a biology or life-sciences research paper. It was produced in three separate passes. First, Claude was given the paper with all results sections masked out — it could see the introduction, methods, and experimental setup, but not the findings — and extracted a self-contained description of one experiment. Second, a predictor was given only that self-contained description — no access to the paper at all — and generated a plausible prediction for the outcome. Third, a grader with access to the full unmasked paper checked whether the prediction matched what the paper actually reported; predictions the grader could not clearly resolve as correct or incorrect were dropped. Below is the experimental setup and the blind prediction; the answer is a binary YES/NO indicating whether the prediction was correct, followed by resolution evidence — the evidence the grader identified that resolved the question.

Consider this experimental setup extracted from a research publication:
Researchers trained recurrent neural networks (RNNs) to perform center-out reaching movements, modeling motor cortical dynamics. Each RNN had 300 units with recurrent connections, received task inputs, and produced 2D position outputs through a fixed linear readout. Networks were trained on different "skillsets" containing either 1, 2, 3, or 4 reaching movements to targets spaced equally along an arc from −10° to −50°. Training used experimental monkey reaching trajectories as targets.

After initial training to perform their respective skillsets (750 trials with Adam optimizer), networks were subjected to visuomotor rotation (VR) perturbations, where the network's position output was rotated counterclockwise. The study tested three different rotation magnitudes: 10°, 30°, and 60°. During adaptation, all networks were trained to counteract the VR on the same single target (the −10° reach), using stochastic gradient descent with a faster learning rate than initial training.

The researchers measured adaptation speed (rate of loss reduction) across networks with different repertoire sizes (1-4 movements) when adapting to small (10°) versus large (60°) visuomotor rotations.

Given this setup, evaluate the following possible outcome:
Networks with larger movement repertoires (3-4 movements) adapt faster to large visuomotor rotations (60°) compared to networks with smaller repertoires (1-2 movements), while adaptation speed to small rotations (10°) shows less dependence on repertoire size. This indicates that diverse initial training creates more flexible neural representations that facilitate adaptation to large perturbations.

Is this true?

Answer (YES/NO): NO